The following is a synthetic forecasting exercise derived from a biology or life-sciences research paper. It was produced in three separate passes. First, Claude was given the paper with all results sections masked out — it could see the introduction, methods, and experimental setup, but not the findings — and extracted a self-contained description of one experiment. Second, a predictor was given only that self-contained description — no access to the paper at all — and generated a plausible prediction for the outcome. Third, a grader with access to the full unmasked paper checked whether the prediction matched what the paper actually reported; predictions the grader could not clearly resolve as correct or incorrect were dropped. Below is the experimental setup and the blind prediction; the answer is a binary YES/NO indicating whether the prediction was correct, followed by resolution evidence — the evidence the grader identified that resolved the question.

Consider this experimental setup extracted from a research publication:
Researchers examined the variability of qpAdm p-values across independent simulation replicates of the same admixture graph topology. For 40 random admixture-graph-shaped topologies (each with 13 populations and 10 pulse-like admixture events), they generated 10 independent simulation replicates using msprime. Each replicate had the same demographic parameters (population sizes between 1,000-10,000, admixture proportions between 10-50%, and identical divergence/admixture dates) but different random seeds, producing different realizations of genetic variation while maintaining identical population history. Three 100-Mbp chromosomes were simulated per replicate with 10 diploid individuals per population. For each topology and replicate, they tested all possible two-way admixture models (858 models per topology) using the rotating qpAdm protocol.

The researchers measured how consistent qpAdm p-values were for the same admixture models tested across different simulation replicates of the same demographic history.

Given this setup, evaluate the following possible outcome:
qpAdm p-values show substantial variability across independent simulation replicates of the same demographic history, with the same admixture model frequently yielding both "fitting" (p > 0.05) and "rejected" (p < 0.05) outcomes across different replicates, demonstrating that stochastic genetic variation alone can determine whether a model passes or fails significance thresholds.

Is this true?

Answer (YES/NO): YES